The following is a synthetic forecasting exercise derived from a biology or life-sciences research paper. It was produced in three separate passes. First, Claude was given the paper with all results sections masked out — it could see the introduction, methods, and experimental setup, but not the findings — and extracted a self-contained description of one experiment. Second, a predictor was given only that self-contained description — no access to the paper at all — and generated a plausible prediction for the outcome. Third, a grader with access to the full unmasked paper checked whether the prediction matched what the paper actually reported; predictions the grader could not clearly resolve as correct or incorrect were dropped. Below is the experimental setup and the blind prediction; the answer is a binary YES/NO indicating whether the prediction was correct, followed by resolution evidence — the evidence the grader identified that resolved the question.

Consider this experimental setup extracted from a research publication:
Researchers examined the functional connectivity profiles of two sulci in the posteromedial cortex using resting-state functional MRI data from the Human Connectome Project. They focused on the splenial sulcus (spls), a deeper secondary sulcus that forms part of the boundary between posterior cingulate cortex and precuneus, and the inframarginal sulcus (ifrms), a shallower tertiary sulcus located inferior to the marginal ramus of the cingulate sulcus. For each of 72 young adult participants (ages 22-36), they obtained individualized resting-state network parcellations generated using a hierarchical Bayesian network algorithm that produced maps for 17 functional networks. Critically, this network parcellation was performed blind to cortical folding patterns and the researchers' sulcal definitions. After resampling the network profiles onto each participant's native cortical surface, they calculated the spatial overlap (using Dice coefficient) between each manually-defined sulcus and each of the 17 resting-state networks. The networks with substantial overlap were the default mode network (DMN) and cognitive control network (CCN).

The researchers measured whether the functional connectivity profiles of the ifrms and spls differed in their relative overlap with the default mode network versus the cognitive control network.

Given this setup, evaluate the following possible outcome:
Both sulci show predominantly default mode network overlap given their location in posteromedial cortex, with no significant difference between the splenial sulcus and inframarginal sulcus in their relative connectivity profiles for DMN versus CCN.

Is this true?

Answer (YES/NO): NO